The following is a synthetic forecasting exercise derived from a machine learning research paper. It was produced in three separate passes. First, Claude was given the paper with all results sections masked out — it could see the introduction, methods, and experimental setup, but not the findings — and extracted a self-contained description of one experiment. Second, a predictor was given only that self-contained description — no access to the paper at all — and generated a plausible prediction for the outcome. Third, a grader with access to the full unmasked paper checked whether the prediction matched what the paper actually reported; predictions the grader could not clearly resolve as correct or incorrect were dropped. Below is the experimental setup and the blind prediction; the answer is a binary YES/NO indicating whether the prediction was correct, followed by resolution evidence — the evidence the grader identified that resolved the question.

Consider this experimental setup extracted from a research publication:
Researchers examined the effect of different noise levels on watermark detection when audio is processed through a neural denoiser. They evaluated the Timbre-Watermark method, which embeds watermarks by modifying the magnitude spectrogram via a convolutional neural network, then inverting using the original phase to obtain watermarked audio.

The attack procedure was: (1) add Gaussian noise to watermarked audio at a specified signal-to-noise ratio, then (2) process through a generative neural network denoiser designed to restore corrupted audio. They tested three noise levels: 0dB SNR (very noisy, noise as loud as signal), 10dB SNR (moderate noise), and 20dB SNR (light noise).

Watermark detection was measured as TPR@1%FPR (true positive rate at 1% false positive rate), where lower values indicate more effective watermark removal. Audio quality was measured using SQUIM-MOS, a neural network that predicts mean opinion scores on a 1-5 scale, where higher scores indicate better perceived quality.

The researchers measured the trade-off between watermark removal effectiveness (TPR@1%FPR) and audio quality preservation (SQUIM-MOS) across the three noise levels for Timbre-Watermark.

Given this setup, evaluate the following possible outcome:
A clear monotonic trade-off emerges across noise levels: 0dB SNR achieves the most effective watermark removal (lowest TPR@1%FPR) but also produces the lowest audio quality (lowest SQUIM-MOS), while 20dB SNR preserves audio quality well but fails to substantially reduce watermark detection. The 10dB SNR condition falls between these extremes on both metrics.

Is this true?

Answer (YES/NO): NO